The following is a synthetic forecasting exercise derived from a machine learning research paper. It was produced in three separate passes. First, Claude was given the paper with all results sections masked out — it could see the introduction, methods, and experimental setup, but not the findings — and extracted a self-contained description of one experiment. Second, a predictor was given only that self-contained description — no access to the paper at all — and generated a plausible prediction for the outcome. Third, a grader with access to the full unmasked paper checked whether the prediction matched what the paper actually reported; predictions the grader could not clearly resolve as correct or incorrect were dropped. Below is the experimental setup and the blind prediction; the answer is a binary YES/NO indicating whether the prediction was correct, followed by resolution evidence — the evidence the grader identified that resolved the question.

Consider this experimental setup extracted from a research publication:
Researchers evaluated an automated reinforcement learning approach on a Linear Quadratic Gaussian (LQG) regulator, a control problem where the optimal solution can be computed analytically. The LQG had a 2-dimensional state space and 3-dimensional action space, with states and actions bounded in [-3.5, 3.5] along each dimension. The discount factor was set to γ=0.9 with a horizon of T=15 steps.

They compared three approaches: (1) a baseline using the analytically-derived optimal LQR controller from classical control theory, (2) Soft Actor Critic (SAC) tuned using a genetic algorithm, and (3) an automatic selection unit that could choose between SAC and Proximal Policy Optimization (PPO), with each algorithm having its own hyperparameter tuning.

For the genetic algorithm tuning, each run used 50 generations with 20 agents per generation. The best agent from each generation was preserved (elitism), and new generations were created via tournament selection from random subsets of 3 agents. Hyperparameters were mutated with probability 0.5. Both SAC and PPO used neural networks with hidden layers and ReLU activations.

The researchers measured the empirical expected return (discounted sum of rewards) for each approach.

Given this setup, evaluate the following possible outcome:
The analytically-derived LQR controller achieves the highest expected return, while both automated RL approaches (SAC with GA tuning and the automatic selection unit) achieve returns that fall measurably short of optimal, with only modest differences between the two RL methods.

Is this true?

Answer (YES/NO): NO